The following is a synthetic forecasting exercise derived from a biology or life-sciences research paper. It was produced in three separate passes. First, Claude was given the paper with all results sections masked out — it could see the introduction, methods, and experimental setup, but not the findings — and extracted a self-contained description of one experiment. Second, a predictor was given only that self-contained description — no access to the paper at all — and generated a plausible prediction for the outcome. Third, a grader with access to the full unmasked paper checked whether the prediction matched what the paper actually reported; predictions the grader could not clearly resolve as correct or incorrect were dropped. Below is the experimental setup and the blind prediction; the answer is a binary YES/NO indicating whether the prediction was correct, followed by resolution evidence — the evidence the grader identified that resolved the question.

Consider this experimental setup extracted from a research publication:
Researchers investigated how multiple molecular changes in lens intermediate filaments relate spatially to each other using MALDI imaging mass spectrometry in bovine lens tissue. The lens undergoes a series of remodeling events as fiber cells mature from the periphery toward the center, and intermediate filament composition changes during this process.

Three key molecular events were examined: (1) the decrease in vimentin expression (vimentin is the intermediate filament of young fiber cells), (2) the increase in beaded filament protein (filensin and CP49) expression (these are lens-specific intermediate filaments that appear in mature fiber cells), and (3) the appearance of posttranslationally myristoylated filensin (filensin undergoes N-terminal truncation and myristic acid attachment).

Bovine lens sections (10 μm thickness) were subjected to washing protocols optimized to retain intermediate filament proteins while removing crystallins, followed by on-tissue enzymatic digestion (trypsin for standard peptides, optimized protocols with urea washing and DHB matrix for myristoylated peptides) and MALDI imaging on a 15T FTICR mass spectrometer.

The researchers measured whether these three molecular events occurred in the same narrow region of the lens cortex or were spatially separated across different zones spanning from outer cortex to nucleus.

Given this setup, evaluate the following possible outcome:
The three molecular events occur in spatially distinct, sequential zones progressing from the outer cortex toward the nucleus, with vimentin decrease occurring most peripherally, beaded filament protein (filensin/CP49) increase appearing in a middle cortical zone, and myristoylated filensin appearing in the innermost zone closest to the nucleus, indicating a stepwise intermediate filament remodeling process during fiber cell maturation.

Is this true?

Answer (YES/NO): NO